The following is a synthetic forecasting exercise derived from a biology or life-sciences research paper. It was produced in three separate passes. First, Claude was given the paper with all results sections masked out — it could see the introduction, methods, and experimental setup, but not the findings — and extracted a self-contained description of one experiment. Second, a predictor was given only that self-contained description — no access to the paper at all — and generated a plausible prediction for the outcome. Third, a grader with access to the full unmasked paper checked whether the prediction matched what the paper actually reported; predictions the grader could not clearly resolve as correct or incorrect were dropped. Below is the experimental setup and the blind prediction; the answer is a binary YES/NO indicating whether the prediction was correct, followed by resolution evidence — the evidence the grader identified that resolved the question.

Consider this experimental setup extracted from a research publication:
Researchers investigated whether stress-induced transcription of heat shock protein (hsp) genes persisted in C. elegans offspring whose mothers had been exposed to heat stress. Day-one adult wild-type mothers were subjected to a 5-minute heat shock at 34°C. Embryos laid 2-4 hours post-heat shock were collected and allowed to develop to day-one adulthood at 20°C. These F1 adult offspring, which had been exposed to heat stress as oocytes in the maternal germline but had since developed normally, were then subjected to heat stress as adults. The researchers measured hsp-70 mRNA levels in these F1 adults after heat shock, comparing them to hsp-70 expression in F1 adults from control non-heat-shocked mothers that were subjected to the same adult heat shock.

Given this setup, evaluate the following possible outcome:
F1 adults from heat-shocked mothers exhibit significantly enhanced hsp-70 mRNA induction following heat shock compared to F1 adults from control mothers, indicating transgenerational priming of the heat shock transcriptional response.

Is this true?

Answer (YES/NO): NO